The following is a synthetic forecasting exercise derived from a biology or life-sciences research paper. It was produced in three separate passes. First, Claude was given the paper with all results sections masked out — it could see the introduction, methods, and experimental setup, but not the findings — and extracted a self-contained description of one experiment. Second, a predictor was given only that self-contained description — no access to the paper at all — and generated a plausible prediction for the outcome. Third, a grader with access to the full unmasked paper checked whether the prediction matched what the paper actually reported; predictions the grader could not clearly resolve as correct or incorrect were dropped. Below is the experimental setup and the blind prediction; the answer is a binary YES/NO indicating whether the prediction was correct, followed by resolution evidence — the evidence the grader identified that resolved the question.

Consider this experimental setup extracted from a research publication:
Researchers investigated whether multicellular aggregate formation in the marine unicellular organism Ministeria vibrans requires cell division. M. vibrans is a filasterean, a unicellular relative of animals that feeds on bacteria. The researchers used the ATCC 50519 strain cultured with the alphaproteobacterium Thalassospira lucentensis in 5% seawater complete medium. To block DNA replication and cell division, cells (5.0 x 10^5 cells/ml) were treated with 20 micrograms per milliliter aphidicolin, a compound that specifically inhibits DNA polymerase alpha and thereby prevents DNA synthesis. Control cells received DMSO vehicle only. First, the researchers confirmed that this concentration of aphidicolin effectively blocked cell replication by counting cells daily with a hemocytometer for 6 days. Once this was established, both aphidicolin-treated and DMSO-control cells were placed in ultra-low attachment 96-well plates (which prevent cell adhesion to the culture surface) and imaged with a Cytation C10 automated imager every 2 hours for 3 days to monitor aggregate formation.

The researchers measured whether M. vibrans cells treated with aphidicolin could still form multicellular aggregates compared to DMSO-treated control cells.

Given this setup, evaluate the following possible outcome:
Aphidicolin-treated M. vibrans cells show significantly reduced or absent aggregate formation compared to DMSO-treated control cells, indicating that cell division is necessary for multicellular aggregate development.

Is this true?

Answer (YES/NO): NO